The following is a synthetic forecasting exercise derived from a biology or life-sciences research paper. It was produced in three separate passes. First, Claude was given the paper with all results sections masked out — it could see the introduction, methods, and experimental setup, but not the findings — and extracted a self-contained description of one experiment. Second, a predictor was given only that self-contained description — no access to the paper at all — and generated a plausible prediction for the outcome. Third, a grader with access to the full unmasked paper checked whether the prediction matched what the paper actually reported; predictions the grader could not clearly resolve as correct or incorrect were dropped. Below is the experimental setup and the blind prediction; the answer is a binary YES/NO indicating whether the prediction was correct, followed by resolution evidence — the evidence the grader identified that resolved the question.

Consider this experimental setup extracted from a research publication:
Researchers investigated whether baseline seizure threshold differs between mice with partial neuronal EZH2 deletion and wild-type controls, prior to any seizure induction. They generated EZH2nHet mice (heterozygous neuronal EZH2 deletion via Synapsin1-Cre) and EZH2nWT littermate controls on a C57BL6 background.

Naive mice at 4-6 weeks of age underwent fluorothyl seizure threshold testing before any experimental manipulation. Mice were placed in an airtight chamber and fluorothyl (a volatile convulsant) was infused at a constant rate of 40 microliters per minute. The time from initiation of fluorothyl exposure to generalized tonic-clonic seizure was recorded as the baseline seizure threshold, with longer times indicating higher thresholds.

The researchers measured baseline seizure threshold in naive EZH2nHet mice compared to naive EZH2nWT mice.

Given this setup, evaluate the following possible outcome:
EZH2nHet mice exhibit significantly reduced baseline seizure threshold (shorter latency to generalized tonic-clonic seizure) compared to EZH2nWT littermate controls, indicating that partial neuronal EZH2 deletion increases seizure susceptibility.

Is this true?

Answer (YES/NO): NO